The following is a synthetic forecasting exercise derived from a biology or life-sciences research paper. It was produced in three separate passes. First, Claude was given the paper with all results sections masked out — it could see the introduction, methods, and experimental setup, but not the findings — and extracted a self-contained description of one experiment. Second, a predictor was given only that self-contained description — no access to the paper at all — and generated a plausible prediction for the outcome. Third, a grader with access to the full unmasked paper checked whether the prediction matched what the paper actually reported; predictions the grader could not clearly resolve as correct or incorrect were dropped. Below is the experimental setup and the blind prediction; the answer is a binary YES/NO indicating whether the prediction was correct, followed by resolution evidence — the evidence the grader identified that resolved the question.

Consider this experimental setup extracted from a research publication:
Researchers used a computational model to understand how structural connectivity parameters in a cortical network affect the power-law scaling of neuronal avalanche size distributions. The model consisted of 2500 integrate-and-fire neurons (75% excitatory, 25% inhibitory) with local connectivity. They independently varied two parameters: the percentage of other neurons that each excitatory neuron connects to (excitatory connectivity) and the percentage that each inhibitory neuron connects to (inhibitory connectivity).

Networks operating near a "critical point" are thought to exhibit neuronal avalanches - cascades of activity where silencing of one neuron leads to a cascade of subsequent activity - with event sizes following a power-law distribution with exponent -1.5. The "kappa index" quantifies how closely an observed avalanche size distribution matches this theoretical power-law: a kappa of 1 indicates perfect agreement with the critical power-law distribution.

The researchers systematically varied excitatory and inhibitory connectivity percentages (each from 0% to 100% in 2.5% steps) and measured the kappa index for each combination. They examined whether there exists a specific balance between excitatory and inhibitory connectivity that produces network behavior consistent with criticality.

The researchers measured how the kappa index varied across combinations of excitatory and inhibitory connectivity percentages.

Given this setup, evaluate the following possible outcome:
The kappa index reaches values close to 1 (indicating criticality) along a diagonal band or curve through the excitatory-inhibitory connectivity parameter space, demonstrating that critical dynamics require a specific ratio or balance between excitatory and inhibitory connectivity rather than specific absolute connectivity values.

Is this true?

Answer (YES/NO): YES